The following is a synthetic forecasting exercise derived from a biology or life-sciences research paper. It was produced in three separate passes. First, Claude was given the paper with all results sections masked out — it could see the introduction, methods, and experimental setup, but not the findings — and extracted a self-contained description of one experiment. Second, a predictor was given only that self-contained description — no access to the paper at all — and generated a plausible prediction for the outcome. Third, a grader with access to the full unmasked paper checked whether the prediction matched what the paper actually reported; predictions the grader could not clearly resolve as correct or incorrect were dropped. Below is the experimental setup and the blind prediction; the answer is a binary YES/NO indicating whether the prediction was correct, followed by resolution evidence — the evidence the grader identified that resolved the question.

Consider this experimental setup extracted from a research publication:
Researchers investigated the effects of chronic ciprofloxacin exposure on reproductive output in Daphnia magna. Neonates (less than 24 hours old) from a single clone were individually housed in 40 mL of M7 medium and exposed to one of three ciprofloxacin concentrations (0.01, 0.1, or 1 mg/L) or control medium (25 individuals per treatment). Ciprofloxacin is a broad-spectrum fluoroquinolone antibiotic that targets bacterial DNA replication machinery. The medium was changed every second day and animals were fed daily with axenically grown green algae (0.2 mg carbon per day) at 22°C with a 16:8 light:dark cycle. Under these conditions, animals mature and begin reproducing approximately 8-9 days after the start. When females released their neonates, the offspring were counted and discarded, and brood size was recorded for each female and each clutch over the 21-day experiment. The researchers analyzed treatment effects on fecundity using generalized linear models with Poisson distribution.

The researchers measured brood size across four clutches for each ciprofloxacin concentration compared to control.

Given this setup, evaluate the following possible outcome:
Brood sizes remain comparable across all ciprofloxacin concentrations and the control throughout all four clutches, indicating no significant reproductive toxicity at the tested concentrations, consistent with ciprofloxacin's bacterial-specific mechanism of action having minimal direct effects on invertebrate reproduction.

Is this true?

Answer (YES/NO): NO